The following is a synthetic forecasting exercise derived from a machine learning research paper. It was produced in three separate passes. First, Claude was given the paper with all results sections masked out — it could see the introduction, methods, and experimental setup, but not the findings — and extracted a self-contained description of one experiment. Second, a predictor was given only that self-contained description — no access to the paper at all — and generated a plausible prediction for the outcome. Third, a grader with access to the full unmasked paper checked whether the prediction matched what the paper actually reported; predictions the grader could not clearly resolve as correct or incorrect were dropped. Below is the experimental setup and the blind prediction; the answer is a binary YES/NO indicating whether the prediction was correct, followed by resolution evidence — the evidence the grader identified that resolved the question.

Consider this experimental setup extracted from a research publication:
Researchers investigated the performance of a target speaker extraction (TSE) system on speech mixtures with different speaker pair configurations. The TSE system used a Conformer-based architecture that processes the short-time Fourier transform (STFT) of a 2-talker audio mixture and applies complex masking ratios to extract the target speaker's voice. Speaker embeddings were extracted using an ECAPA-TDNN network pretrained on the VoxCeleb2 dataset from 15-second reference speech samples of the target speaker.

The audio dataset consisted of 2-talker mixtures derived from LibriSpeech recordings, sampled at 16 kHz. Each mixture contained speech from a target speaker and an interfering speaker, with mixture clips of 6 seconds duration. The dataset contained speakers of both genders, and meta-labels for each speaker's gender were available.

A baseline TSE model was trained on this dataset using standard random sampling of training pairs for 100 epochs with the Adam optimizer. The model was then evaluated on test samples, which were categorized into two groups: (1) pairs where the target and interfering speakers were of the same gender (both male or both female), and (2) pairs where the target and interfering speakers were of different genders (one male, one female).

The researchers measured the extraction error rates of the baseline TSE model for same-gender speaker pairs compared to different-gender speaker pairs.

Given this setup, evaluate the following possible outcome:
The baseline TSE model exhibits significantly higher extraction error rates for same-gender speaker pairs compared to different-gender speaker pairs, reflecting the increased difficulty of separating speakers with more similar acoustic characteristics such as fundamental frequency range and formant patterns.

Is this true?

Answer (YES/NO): YES